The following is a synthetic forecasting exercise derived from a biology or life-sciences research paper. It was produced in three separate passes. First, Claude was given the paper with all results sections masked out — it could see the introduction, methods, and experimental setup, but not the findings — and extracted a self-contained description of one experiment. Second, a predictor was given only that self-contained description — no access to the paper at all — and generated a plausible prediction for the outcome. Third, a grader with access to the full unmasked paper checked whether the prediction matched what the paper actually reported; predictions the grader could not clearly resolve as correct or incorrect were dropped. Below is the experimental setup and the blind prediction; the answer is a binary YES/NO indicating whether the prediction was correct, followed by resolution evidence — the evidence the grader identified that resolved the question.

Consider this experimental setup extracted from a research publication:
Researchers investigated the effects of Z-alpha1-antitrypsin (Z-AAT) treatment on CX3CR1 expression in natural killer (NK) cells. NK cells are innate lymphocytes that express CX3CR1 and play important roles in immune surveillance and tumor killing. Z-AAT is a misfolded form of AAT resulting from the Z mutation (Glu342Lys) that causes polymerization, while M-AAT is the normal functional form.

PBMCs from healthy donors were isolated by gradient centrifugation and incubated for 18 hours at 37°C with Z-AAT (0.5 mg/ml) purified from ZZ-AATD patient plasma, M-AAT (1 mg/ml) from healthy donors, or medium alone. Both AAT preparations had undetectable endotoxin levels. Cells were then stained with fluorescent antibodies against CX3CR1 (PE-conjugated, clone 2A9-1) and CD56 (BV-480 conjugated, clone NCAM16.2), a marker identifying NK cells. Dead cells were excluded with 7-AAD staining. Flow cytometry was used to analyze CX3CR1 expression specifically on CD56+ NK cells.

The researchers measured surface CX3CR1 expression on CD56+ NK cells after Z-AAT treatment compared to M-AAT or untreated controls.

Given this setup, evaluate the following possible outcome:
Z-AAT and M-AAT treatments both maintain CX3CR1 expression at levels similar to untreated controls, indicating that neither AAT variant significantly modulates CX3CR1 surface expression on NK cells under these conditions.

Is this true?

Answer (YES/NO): NO